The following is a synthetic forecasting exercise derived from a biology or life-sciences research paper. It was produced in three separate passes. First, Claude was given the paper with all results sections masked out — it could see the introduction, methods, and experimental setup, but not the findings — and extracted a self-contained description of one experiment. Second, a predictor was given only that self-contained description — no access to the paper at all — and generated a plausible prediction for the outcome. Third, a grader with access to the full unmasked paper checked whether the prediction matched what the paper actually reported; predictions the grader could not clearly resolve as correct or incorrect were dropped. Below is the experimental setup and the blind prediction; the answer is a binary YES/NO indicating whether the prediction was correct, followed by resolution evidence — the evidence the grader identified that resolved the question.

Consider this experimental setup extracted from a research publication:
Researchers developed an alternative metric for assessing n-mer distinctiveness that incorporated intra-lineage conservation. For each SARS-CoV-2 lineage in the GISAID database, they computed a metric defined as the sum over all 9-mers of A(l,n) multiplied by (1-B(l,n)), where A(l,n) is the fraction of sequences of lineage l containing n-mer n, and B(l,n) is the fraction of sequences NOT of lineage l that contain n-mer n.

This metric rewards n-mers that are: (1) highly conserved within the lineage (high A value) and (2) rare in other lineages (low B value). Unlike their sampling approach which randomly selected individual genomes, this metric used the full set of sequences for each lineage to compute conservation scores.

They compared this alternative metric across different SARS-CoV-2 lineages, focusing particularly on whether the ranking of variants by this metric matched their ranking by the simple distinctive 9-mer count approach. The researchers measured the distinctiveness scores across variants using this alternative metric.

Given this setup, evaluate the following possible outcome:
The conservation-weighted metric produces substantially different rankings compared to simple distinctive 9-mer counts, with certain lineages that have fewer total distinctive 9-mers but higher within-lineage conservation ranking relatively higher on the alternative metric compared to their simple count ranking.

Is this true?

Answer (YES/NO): NO